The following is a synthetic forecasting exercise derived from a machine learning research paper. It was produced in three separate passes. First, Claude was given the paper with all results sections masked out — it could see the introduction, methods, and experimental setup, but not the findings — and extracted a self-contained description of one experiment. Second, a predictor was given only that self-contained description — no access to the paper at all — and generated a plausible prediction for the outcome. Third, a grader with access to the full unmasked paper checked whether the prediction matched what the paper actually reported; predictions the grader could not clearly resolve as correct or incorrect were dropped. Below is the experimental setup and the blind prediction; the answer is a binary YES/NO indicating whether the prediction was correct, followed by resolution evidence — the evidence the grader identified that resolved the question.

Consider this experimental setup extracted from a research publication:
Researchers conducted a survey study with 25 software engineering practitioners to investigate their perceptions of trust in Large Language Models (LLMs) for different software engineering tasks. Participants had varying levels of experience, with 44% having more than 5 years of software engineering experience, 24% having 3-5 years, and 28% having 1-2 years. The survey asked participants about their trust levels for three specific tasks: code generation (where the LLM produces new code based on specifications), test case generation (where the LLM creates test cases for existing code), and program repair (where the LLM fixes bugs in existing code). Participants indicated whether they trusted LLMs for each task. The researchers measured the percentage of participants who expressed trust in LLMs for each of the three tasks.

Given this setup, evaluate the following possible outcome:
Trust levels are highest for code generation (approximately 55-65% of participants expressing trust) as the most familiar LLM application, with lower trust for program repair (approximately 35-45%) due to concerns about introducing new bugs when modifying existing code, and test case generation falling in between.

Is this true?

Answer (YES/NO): NO